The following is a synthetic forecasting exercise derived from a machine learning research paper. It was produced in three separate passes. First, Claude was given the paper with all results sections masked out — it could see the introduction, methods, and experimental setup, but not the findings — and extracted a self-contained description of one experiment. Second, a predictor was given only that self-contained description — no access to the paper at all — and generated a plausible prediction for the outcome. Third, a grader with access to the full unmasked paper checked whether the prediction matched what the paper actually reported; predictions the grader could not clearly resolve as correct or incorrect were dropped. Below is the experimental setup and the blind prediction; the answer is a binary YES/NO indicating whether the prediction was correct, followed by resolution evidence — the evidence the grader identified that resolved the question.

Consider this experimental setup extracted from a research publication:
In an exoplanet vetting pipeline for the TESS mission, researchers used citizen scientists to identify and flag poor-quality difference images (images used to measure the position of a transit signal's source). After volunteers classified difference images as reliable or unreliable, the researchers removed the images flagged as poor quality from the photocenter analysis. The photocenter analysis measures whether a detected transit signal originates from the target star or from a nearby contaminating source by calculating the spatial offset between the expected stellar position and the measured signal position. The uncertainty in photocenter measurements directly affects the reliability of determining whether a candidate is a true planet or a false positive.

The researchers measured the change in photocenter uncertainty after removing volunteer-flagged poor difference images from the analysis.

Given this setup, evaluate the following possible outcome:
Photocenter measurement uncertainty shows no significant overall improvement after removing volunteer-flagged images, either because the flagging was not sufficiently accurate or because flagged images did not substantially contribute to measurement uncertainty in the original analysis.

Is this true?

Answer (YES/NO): NO